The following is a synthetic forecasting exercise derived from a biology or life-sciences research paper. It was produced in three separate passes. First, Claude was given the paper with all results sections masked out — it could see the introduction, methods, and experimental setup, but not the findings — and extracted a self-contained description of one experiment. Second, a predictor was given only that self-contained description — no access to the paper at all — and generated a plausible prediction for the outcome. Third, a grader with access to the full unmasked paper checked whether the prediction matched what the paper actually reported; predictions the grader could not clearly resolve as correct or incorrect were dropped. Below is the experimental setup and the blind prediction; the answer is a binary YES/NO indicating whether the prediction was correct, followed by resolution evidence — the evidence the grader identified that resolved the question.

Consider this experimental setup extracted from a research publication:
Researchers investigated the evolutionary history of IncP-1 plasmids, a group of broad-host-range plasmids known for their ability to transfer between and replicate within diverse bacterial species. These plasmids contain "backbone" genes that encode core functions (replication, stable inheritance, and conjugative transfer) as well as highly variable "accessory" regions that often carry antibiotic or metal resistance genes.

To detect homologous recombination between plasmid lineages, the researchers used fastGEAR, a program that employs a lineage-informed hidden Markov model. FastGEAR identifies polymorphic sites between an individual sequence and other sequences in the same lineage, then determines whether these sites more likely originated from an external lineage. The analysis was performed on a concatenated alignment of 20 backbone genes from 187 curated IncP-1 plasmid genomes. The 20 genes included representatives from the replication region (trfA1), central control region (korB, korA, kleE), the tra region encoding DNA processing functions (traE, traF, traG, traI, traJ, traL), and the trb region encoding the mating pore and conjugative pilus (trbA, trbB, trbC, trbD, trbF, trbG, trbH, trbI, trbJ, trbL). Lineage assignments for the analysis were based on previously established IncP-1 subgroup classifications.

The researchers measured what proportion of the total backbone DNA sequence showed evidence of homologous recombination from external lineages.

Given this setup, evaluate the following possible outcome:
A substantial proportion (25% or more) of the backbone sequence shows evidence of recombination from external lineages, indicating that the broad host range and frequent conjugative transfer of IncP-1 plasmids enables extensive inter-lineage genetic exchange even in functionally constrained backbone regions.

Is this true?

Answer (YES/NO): NO